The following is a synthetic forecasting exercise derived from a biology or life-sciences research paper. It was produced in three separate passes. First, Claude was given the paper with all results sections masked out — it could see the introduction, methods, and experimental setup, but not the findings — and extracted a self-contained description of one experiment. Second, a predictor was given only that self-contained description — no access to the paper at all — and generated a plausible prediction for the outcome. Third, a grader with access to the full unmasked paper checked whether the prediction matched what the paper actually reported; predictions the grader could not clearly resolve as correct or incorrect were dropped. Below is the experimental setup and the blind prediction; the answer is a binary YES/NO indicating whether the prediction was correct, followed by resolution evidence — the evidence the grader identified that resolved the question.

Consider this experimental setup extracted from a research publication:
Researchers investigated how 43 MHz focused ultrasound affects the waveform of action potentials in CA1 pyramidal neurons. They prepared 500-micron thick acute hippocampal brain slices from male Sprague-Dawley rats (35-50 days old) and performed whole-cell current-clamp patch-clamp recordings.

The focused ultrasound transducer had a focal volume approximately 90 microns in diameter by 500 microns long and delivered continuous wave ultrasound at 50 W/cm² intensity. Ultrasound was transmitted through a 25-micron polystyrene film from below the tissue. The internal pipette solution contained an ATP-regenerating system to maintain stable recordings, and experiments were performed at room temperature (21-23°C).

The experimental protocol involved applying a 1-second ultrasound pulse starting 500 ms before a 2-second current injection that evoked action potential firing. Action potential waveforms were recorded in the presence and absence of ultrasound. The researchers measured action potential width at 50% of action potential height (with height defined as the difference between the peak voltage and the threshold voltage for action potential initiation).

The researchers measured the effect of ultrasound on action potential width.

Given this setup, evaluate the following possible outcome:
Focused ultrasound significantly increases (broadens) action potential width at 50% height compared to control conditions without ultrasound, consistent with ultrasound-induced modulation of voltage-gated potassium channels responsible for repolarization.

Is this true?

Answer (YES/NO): NO